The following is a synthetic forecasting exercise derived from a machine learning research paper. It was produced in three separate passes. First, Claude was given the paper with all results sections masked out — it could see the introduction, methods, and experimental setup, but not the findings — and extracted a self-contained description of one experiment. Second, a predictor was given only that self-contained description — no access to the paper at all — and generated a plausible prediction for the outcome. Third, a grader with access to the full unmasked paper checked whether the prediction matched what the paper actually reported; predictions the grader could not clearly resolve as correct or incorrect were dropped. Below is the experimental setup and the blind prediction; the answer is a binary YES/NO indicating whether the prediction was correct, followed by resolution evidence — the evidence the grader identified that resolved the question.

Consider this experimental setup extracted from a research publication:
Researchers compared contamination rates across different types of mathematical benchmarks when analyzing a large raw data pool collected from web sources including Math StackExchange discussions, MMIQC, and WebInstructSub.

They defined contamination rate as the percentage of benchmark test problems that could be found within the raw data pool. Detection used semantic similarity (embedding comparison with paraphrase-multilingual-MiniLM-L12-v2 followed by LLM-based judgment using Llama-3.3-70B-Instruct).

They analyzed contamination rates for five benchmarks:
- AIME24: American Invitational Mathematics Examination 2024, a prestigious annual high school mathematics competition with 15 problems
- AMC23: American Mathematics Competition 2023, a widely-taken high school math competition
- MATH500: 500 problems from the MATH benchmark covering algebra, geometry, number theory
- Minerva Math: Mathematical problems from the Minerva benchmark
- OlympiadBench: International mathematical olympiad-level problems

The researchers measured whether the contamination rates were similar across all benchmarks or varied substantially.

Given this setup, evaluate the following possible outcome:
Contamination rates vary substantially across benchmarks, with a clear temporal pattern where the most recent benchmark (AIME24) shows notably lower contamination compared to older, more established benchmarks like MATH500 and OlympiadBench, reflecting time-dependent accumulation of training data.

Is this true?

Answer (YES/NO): NO